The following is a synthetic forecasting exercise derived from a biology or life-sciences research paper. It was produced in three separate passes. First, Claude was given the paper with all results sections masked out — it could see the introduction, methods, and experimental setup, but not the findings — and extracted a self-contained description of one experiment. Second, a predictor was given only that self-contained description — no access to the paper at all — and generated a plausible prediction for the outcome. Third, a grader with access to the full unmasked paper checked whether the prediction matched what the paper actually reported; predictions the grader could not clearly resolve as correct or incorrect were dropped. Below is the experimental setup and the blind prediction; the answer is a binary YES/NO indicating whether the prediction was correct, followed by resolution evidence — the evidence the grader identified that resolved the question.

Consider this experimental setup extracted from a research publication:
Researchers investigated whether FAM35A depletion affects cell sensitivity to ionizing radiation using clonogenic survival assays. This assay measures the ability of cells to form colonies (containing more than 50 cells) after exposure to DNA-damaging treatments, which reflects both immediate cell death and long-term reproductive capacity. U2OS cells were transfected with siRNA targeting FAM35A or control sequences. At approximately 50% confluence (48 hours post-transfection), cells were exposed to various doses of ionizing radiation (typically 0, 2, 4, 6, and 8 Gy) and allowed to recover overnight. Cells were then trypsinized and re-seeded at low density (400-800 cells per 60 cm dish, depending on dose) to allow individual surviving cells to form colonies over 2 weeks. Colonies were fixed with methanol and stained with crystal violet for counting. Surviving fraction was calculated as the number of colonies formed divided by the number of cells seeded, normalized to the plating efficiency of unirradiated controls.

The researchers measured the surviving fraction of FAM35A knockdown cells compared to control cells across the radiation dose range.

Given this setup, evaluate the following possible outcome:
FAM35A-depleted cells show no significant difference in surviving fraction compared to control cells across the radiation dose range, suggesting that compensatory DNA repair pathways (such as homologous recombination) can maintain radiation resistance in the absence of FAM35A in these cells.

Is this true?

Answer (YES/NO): NO